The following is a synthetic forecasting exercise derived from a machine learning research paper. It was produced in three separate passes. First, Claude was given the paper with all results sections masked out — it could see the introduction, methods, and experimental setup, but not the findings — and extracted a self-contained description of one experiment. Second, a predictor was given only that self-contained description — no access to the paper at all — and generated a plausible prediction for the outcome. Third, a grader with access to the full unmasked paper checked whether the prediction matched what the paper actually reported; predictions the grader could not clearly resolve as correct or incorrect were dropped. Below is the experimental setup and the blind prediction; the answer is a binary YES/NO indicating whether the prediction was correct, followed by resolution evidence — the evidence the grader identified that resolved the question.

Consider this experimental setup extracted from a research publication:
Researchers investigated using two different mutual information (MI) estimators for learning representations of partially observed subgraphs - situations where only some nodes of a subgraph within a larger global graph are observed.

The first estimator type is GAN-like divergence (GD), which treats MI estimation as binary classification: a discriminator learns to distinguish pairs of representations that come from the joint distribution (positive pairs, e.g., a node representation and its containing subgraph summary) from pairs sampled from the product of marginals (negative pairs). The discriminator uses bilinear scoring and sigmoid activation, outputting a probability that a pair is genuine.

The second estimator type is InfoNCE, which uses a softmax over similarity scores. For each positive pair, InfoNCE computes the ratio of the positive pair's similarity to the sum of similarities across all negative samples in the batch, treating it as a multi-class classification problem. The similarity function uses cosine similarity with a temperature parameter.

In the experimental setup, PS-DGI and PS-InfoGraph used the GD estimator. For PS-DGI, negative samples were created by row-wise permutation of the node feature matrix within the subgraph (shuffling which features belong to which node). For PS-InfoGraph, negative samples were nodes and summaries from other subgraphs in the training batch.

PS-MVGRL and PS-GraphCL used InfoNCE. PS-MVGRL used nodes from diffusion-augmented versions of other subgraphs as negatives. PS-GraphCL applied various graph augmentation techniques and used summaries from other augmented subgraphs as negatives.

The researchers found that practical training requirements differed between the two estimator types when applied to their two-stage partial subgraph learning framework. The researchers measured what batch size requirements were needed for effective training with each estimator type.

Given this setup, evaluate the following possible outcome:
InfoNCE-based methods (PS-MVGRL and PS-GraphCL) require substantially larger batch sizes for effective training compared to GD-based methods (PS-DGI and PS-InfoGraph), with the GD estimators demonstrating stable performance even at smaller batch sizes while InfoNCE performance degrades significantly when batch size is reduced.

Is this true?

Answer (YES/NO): YES